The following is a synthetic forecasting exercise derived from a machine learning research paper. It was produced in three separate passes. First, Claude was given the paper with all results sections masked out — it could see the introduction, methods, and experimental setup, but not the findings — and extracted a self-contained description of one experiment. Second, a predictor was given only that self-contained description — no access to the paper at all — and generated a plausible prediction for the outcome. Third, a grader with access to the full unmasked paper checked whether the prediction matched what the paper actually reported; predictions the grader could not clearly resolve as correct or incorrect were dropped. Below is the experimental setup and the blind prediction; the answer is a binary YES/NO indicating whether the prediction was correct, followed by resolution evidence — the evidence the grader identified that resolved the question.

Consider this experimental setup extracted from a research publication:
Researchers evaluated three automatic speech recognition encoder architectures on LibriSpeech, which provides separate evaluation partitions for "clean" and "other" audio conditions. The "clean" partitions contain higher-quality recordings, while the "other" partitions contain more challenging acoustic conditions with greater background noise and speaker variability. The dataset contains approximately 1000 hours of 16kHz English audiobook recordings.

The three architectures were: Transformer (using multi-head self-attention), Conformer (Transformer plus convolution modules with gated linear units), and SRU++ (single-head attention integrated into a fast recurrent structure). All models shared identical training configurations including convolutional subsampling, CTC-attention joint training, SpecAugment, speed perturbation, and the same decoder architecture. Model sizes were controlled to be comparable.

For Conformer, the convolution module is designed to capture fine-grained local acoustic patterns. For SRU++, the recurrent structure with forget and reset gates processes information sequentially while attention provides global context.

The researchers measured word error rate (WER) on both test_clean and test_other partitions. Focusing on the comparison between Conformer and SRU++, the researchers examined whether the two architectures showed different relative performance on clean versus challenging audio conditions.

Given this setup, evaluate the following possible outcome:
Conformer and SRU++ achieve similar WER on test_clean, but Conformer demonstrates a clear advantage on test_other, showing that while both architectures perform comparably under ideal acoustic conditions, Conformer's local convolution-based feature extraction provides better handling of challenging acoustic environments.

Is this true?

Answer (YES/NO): NO